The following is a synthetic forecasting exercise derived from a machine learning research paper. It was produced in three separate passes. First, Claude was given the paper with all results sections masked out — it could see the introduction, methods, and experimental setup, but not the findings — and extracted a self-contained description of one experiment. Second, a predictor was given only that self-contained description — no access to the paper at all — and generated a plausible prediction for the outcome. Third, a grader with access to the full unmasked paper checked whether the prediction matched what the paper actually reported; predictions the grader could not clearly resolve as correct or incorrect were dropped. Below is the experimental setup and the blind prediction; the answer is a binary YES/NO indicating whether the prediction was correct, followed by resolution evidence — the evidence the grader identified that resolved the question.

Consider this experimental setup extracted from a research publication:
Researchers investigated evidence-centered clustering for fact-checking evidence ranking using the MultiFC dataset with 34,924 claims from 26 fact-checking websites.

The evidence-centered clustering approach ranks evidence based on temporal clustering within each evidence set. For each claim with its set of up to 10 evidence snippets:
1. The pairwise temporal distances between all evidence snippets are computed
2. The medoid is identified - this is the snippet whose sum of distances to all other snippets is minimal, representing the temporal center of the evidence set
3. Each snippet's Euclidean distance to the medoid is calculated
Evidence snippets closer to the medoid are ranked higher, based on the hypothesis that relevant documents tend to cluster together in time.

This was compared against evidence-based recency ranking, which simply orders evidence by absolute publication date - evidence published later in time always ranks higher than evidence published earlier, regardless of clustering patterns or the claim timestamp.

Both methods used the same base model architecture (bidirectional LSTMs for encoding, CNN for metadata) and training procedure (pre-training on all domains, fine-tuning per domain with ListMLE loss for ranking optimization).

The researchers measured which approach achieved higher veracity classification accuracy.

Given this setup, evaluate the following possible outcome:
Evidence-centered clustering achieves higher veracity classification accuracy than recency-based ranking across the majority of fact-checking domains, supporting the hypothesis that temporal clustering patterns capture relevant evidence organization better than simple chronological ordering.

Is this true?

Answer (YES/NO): NO